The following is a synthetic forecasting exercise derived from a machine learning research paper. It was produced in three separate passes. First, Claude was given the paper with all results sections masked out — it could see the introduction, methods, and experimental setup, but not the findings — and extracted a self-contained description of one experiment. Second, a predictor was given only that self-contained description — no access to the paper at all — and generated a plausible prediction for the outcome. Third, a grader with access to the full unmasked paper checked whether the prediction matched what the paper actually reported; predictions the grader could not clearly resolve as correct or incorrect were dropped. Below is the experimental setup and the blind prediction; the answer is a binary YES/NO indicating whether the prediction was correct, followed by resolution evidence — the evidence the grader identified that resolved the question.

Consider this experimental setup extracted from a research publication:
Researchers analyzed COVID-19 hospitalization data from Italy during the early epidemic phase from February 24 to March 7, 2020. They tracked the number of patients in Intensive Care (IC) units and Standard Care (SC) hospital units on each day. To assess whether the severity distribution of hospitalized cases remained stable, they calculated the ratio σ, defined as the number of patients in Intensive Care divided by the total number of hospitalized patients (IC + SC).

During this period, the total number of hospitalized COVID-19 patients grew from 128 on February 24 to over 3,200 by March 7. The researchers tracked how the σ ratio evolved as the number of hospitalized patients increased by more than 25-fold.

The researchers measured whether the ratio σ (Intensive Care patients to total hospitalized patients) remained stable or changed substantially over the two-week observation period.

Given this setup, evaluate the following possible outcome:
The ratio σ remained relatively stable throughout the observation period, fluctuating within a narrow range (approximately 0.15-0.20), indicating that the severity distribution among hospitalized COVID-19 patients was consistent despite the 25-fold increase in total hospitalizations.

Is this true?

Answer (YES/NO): NO